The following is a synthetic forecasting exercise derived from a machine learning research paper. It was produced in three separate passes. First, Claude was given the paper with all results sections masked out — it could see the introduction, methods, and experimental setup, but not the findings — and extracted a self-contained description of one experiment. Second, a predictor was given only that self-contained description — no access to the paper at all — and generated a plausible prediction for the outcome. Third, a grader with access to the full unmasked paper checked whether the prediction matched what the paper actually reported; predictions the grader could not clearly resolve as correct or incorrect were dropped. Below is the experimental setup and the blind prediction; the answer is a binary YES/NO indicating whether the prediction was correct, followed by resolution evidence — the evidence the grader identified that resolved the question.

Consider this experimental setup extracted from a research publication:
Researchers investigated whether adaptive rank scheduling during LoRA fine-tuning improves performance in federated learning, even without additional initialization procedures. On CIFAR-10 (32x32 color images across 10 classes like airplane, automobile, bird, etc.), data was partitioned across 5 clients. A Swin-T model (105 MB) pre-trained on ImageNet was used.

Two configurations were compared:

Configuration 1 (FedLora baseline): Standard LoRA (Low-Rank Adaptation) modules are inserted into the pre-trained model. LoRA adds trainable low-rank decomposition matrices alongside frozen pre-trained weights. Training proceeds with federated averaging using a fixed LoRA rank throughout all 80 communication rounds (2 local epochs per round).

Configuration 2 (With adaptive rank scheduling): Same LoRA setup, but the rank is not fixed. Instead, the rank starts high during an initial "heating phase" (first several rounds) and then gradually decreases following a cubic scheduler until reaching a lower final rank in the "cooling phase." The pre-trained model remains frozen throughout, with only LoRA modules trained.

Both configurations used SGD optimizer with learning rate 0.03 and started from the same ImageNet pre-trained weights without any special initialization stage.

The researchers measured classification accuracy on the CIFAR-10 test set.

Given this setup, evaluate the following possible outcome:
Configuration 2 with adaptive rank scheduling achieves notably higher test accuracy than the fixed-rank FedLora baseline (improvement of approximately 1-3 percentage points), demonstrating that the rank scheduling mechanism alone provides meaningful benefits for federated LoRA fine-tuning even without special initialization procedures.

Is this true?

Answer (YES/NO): YES